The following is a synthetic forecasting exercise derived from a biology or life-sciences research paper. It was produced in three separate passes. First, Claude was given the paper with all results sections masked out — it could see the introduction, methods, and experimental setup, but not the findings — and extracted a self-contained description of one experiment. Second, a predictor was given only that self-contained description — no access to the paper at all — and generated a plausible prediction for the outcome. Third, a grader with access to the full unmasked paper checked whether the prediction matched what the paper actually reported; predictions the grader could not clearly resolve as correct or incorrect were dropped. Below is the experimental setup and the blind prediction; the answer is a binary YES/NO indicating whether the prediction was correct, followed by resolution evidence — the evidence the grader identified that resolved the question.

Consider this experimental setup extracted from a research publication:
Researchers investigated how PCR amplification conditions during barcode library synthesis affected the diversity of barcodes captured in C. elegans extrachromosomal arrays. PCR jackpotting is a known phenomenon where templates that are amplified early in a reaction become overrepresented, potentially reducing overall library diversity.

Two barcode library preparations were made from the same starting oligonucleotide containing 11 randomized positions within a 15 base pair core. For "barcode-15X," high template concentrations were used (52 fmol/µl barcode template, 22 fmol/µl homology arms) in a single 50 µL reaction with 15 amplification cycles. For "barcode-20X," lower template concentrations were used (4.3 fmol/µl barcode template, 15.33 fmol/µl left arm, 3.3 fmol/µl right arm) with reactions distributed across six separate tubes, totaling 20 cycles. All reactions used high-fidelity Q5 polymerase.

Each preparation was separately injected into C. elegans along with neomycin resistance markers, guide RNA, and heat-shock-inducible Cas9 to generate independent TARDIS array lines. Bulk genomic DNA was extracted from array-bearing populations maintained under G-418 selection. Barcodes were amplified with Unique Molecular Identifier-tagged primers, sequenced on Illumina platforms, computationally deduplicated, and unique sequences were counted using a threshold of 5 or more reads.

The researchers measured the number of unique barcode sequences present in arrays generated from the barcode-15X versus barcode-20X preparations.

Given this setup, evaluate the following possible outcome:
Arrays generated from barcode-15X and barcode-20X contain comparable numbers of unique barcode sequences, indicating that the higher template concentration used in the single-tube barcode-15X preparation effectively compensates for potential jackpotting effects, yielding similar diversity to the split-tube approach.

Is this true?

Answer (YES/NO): NO